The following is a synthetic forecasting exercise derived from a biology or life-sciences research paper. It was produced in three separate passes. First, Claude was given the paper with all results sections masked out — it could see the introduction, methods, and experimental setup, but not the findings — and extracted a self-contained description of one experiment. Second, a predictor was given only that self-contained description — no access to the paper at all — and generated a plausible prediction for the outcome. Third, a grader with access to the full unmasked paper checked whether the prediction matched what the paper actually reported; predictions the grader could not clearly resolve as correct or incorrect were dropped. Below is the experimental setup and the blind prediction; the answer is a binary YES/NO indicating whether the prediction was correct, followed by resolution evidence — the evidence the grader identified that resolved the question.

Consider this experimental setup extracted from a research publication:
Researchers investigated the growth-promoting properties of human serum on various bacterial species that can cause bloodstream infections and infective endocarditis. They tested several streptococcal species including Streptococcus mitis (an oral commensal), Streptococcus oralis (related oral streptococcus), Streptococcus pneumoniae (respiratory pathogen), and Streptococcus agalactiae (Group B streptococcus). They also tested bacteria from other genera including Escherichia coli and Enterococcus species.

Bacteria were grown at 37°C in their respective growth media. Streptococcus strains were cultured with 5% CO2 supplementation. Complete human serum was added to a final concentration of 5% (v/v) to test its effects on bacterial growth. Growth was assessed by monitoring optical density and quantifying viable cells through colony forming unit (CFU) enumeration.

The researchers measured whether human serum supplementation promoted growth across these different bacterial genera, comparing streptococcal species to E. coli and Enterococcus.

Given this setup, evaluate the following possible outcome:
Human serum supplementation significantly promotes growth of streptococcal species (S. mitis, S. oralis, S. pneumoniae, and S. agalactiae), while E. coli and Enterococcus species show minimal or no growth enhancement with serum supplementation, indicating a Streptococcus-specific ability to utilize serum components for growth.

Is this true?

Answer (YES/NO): NO